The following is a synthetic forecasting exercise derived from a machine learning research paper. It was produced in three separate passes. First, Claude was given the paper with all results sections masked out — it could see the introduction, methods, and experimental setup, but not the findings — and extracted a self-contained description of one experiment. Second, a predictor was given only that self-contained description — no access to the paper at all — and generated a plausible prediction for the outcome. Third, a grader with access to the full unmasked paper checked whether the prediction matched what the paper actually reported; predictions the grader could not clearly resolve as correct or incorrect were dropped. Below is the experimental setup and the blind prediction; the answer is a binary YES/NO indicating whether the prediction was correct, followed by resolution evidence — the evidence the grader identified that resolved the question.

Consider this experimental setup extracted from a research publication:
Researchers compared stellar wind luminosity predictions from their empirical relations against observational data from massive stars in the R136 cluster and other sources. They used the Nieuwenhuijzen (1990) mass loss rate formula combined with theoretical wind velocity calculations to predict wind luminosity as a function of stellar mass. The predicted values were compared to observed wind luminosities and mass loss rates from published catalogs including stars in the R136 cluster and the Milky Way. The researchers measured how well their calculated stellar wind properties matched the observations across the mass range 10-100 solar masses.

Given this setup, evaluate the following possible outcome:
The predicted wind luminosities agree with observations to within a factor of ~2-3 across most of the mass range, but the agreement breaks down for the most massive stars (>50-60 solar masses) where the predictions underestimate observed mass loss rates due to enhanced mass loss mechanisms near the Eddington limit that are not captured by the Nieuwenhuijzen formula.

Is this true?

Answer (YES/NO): NO